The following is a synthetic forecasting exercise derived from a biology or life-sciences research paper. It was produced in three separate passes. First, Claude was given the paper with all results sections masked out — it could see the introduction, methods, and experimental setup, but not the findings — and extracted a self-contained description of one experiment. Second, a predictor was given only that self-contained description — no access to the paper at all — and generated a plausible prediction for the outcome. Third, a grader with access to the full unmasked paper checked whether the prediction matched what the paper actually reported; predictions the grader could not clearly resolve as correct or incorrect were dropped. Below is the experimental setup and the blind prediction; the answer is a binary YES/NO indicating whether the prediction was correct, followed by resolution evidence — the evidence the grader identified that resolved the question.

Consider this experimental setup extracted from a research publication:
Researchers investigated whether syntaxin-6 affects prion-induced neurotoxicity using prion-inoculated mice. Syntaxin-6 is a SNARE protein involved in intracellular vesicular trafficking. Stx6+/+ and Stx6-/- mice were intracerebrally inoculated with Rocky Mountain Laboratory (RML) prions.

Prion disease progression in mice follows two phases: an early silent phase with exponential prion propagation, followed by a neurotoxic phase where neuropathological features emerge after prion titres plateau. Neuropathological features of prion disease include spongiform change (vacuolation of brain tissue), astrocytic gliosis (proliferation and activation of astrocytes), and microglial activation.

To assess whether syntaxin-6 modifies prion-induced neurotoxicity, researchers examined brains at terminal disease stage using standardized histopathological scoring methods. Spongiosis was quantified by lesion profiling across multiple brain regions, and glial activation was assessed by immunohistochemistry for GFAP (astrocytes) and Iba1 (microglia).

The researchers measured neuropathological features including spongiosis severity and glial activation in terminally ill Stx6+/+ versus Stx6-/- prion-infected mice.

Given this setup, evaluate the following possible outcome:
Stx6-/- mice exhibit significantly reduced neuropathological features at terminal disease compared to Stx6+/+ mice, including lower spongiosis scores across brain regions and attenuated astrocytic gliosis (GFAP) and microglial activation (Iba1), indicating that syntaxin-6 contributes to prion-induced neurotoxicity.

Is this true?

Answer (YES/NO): NO